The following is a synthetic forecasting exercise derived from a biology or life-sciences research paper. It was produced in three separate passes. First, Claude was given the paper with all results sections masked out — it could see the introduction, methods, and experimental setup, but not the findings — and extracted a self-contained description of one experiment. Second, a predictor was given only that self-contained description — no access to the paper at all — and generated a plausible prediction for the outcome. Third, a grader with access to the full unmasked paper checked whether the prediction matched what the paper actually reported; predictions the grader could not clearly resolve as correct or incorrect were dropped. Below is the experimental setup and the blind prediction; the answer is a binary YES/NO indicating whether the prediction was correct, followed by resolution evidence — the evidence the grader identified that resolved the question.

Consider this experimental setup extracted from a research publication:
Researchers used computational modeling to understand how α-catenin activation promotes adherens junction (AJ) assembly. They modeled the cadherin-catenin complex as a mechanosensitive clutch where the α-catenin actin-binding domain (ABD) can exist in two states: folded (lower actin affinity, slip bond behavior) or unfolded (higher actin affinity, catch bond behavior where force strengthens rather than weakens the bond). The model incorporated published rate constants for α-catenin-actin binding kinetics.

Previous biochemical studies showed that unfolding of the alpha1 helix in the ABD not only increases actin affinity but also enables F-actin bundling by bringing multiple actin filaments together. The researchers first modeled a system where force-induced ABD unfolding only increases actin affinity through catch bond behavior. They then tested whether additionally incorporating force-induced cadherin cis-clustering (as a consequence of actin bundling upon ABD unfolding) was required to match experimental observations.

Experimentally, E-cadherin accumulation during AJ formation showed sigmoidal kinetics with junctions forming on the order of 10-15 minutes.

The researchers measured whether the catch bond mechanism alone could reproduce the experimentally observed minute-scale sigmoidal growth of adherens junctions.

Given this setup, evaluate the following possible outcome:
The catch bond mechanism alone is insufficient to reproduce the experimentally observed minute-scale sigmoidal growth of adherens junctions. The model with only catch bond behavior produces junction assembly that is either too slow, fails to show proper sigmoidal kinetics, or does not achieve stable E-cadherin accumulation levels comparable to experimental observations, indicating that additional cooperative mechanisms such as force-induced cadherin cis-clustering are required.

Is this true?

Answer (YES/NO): YES